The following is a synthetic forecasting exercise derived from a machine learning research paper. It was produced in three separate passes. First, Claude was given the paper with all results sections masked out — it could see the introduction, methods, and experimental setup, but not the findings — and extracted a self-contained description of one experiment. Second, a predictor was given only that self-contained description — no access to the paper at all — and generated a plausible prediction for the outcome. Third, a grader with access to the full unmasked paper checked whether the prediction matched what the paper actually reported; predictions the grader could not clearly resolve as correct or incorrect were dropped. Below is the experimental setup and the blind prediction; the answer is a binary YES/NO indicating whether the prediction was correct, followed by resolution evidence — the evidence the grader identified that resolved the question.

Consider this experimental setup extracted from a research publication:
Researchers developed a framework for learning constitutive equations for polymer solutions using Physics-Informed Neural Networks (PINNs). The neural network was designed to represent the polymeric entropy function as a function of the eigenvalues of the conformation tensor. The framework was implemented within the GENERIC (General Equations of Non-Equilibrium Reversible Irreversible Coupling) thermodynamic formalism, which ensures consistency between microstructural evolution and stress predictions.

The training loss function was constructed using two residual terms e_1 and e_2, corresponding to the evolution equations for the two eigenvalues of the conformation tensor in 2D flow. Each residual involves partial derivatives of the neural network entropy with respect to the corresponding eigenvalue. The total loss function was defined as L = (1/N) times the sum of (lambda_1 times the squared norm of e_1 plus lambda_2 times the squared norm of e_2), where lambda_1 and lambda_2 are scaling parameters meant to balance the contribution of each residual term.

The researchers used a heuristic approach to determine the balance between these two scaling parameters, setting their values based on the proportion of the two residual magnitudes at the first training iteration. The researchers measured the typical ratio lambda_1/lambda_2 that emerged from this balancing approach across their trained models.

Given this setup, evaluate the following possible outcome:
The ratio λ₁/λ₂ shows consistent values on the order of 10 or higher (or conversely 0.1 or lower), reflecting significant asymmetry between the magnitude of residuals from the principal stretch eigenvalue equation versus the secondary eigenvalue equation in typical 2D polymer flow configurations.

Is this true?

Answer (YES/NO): NO